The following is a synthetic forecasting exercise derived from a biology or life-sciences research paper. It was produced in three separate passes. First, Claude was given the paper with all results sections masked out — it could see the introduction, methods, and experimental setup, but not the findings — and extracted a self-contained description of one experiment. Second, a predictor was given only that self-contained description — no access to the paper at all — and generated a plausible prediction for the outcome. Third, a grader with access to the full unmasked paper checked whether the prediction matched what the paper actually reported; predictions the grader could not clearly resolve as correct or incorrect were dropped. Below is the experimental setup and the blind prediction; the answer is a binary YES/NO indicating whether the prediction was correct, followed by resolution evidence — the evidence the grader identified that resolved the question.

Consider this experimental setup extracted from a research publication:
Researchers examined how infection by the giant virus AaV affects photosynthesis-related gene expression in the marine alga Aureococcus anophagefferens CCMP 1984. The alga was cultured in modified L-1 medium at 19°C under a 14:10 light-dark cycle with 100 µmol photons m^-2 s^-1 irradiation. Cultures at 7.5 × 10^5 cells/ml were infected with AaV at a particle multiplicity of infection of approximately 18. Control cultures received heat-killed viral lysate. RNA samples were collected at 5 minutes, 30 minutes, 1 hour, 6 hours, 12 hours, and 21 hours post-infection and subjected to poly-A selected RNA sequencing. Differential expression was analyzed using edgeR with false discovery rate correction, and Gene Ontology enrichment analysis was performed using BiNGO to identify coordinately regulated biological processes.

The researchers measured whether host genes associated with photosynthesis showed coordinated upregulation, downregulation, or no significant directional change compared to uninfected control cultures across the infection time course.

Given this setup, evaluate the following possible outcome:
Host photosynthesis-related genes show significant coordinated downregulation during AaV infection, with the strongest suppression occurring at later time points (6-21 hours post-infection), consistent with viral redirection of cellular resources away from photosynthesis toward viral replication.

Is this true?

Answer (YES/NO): YES